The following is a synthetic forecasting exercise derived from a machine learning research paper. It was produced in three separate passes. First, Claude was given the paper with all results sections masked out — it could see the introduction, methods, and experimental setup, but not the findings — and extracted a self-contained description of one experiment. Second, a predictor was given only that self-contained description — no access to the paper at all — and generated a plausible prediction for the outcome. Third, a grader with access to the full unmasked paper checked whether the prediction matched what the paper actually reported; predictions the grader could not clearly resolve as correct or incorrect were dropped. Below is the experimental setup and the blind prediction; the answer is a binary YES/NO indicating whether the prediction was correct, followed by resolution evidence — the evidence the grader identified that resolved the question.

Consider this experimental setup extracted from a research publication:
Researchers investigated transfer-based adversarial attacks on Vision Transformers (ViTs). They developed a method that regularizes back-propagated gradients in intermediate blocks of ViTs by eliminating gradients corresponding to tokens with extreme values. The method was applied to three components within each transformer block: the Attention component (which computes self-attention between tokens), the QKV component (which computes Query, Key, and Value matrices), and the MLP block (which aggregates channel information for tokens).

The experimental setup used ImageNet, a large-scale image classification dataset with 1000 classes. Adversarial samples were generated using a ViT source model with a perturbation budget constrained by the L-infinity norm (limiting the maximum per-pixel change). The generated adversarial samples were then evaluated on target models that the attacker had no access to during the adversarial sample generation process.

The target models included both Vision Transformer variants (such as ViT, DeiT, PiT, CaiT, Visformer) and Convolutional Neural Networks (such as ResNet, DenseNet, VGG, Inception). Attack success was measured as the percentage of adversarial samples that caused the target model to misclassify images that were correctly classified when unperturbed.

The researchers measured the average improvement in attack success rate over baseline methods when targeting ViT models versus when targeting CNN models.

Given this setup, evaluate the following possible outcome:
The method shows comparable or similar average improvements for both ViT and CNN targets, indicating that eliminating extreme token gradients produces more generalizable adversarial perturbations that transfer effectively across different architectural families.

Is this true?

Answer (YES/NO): NO